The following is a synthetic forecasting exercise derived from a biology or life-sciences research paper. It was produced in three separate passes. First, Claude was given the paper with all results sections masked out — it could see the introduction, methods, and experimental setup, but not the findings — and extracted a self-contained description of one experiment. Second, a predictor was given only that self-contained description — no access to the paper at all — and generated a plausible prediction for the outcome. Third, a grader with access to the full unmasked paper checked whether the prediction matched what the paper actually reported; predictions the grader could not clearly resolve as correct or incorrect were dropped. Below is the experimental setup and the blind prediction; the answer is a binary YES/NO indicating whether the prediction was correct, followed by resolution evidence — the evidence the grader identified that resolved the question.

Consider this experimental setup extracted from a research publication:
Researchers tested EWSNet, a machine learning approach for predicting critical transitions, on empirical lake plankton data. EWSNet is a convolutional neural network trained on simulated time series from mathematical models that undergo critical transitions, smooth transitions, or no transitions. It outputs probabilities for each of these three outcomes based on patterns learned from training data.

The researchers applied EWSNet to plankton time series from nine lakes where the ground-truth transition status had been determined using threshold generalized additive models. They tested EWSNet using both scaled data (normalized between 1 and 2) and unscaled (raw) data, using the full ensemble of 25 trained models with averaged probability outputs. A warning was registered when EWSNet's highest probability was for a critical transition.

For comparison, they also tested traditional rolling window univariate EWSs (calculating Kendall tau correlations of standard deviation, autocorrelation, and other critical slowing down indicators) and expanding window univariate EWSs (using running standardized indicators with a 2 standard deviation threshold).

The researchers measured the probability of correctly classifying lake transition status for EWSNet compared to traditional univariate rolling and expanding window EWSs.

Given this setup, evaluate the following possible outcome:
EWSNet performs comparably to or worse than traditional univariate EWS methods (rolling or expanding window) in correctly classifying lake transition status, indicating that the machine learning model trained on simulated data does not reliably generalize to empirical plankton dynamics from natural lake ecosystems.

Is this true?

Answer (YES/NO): YES